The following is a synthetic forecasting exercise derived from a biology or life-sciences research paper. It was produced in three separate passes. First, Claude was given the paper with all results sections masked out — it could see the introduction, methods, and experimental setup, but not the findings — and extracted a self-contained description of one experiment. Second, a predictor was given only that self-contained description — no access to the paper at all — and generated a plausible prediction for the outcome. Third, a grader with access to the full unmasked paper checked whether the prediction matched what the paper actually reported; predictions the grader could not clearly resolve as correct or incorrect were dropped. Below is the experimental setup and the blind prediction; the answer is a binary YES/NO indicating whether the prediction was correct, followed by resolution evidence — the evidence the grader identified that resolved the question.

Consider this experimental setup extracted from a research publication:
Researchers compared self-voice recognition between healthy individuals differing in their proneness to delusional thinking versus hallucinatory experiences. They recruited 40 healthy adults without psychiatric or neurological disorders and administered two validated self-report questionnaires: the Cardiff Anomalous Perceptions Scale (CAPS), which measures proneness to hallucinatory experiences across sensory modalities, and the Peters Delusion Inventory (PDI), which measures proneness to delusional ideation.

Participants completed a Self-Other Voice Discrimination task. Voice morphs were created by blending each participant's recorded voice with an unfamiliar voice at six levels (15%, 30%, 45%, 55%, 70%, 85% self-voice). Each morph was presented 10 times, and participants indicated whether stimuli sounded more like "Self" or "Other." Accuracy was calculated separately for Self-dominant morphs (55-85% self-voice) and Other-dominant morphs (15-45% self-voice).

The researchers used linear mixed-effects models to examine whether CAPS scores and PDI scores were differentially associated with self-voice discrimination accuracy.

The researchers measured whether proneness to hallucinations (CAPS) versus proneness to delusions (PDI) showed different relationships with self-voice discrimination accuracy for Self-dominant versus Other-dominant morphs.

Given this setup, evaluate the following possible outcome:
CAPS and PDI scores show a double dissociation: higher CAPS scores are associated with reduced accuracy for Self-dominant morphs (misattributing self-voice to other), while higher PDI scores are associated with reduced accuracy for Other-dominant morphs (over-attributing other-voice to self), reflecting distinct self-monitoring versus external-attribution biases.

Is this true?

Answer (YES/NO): NO